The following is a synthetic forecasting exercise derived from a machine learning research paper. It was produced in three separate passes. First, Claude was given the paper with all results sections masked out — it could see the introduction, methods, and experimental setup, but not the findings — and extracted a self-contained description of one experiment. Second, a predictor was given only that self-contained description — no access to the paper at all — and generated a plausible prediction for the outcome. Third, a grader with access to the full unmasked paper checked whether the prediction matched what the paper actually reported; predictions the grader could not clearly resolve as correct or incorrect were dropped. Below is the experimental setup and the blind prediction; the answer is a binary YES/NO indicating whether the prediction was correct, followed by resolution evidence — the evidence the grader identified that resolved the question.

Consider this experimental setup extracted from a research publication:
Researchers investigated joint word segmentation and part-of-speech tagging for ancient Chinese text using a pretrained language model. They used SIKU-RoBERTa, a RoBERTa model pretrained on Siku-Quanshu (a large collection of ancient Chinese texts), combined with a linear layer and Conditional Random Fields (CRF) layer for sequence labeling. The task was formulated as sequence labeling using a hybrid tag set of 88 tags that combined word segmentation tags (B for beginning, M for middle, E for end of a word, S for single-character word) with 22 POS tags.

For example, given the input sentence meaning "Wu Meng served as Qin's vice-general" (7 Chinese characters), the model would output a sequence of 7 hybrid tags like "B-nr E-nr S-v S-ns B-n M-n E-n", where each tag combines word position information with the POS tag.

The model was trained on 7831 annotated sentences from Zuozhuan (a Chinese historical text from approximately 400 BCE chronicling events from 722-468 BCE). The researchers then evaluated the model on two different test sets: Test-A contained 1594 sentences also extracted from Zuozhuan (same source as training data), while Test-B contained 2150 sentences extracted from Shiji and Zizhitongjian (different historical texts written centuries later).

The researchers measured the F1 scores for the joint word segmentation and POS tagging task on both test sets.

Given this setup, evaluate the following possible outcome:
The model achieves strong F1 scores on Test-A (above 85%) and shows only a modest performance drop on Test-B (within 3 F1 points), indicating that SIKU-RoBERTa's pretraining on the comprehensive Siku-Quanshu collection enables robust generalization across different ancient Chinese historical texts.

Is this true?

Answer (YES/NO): NO